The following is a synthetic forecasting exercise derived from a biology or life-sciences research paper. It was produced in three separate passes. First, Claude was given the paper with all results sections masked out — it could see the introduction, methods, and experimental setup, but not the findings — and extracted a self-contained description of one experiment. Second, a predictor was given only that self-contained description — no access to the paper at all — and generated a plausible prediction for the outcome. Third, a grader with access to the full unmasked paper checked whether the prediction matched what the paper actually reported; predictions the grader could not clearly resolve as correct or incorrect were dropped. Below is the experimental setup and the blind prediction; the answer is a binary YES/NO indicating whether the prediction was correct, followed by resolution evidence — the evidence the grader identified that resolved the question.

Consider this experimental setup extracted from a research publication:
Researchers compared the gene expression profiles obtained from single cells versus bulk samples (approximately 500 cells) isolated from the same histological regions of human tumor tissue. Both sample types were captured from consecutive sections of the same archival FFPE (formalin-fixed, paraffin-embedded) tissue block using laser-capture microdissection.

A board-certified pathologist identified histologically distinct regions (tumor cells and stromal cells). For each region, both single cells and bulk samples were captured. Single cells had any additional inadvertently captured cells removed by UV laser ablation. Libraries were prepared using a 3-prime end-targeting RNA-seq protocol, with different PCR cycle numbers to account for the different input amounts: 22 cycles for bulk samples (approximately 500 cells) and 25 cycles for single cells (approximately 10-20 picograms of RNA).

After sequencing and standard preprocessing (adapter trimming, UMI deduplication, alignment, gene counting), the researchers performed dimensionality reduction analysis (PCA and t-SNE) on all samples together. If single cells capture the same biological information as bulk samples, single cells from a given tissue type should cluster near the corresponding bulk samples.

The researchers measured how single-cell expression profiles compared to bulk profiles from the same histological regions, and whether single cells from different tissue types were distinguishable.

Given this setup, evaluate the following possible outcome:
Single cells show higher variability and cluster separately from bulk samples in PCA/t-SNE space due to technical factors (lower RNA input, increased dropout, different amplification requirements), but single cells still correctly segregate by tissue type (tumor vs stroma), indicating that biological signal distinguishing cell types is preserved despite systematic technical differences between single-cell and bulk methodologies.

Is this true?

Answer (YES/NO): NO